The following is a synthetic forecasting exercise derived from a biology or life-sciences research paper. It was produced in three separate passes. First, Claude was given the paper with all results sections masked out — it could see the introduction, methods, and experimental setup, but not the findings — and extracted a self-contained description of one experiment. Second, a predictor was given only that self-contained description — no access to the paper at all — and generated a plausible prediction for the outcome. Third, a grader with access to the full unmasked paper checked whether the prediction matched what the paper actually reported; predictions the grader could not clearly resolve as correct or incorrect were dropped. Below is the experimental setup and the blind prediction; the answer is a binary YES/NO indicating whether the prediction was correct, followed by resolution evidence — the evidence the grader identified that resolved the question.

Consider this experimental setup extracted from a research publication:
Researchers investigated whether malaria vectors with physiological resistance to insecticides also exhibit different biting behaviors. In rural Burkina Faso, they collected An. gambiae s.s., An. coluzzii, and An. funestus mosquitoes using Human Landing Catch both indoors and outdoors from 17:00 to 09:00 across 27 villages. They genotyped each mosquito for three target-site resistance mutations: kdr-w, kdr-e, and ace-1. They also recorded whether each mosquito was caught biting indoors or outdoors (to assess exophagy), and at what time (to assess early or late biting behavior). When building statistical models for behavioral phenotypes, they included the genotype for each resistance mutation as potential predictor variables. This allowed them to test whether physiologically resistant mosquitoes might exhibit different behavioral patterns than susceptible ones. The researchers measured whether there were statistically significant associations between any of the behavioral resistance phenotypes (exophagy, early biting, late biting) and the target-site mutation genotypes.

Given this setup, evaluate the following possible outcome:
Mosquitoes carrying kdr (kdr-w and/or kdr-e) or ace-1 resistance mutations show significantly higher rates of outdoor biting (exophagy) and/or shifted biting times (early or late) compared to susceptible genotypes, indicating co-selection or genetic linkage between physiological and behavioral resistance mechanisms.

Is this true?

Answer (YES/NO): NO